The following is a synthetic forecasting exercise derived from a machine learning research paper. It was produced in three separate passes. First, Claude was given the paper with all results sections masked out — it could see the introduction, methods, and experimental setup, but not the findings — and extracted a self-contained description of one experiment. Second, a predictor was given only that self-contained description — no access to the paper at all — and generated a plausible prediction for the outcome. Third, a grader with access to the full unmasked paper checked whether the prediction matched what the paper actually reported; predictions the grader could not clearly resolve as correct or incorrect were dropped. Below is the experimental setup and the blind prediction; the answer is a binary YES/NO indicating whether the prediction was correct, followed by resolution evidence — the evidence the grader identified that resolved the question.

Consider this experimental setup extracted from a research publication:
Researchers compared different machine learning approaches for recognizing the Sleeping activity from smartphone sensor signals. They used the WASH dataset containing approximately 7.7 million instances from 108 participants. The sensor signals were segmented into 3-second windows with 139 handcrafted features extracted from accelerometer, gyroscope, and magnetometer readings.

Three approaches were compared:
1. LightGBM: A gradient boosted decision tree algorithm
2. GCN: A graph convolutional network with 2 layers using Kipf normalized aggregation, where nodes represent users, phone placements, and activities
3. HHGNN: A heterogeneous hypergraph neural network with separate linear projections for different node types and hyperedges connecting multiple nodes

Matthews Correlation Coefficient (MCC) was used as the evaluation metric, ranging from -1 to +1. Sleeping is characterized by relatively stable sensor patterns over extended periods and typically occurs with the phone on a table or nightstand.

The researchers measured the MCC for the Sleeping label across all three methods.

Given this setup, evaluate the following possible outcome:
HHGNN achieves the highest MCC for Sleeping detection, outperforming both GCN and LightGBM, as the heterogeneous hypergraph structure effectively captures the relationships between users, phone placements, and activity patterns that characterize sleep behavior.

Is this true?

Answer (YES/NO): YES